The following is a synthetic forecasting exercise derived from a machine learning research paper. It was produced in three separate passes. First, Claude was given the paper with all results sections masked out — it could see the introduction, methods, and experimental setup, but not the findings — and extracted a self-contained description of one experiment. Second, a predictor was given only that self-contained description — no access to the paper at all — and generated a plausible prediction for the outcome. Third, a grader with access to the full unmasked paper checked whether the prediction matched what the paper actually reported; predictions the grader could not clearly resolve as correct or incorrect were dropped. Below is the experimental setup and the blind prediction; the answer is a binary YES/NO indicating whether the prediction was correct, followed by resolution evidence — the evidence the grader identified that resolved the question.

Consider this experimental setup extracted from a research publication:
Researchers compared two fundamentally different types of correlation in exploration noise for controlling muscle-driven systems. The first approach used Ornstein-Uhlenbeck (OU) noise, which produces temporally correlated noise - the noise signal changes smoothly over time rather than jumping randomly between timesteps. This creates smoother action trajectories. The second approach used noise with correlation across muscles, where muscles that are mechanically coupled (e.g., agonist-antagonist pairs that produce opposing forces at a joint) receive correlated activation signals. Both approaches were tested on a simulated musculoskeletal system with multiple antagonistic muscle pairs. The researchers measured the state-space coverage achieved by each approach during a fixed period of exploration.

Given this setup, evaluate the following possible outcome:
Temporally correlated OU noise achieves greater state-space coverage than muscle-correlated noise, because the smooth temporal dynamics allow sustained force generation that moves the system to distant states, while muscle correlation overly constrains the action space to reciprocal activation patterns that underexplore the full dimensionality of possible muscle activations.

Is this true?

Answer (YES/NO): NO